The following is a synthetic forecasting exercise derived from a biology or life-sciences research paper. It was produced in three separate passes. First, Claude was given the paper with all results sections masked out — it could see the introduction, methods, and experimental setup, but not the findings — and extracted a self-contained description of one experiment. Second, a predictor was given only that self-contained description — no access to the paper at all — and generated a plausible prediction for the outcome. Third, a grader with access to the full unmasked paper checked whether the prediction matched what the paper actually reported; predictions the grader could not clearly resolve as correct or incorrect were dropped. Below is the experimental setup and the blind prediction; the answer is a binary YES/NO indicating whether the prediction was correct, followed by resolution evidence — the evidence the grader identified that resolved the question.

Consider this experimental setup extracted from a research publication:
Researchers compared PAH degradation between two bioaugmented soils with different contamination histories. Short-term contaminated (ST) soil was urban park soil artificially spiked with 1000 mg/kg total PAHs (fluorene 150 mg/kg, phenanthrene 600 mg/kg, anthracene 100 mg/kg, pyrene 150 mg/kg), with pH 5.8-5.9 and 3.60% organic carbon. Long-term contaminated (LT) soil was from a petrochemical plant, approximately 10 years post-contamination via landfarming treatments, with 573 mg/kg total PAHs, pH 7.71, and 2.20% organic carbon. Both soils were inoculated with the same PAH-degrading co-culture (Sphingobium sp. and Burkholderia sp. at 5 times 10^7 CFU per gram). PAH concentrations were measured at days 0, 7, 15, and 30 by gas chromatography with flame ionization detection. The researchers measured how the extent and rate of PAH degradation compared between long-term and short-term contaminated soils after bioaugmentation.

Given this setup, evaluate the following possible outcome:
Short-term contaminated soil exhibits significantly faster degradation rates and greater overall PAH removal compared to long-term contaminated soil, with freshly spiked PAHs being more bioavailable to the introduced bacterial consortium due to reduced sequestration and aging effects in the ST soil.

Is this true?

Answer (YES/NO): YES